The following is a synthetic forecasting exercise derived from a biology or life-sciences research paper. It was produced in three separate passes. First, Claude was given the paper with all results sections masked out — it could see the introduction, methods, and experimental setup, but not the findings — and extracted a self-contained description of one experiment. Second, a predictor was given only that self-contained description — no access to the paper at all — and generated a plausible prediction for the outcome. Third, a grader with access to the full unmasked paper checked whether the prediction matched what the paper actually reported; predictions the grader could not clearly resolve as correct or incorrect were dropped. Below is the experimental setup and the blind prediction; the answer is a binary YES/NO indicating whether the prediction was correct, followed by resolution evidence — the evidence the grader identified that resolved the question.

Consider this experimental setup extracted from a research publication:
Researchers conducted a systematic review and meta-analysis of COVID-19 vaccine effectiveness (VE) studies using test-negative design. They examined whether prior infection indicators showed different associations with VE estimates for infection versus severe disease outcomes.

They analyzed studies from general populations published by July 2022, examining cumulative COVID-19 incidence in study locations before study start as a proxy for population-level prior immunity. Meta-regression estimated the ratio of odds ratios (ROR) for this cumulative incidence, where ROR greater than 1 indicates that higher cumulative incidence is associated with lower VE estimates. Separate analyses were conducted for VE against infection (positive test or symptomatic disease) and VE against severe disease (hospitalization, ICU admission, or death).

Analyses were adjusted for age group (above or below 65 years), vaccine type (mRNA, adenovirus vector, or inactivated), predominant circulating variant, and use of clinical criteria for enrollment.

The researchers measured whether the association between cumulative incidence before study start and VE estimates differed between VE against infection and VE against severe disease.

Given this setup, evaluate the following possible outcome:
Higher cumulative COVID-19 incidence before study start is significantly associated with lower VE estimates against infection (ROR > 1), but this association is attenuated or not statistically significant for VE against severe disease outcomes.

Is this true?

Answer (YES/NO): NO